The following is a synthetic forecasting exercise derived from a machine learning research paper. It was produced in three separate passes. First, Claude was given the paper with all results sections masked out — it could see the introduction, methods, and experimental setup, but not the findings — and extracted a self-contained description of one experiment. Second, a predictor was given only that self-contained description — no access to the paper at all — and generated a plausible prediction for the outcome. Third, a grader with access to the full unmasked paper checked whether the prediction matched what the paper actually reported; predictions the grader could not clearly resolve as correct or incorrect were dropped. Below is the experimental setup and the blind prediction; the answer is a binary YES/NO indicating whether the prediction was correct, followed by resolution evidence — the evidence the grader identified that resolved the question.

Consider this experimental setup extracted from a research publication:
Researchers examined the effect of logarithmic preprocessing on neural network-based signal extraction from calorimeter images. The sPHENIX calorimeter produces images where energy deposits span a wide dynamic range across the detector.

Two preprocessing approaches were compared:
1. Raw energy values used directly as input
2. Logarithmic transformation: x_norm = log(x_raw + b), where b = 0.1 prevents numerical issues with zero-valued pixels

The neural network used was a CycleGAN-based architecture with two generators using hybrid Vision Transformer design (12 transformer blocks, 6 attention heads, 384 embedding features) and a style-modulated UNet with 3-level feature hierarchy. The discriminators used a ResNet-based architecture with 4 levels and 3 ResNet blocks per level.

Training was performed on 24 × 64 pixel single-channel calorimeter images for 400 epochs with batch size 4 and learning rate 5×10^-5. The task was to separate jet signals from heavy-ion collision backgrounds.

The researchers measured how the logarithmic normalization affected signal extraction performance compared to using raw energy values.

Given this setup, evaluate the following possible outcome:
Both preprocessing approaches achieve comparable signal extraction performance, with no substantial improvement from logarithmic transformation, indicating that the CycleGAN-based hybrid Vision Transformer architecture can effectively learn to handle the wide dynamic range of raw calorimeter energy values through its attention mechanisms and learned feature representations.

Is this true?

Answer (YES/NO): NO